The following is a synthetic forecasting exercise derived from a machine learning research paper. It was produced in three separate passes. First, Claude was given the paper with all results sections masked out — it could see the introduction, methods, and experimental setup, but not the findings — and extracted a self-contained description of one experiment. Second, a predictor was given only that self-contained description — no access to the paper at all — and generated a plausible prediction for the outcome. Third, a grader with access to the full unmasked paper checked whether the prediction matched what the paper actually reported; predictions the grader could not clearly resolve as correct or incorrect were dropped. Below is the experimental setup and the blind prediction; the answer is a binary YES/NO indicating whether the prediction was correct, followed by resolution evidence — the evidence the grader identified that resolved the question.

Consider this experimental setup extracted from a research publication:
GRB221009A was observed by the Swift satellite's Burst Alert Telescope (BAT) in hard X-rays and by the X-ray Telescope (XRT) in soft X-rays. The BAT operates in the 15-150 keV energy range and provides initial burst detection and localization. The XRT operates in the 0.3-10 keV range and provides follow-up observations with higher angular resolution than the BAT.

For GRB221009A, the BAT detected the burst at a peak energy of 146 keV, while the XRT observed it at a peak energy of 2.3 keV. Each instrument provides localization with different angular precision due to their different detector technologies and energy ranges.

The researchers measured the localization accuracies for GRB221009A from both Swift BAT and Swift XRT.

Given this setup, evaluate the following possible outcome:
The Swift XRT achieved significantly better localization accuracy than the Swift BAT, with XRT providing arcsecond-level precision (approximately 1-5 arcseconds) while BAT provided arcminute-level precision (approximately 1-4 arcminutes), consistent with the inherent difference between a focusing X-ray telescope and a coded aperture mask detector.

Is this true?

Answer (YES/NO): NO